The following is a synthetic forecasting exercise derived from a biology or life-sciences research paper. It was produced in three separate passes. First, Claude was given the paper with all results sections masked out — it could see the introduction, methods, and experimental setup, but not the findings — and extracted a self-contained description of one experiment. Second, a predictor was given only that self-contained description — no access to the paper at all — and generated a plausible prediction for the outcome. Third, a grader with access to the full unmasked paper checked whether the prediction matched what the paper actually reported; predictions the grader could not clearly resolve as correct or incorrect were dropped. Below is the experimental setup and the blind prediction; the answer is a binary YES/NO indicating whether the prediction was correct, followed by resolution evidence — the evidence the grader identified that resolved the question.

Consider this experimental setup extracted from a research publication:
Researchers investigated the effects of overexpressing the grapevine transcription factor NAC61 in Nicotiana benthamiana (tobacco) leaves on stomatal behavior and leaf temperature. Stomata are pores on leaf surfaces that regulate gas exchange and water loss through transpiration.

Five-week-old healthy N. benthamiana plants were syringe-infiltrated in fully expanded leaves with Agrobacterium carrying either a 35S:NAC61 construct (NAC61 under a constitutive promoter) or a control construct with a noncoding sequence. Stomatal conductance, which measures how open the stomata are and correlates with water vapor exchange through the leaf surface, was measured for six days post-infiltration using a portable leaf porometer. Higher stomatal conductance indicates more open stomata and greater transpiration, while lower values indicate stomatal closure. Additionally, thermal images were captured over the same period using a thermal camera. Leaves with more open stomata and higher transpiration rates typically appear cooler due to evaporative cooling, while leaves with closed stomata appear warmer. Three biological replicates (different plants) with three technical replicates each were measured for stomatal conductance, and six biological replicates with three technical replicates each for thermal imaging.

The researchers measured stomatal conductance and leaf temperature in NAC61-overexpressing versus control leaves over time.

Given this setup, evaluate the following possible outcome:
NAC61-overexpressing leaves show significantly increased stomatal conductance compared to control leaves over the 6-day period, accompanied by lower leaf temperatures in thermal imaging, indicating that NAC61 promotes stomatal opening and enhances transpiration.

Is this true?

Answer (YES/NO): NO